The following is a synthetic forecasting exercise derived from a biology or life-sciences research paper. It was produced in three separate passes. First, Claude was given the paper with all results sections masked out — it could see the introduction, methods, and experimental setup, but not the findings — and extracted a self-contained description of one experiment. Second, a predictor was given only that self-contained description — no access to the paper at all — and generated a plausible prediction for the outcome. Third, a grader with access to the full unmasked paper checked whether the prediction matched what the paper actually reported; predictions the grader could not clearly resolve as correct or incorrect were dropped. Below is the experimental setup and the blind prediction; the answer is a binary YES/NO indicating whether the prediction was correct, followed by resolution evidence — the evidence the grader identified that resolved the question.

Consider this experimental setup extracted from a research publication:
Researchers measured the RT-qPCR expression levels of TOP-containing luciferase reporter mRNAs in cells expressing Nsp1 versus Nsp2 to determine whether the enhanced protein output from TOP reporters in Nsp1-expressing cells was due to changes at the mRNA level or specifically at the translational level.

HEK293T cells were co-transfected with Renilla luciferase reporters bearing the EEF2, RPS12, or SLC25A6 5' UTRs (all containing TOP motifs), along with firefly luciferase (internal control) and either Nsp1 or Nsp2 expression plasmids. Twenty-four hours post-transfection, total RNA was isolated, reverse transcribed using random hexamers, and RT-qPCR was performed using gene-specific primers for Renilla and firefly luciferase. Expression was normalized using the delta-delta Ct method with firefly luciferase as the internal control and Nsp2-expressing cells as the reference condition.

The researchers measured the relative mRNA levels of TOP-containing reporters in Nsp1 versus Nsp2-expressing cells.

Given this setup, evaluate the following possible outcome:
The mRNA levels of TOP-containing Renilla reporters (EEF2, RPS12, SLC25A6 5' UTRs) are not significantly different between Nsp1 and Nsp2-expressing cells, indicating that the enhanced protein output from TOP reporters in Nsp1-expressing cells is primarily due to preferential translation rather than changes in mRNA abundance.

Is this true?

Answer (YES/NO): YES